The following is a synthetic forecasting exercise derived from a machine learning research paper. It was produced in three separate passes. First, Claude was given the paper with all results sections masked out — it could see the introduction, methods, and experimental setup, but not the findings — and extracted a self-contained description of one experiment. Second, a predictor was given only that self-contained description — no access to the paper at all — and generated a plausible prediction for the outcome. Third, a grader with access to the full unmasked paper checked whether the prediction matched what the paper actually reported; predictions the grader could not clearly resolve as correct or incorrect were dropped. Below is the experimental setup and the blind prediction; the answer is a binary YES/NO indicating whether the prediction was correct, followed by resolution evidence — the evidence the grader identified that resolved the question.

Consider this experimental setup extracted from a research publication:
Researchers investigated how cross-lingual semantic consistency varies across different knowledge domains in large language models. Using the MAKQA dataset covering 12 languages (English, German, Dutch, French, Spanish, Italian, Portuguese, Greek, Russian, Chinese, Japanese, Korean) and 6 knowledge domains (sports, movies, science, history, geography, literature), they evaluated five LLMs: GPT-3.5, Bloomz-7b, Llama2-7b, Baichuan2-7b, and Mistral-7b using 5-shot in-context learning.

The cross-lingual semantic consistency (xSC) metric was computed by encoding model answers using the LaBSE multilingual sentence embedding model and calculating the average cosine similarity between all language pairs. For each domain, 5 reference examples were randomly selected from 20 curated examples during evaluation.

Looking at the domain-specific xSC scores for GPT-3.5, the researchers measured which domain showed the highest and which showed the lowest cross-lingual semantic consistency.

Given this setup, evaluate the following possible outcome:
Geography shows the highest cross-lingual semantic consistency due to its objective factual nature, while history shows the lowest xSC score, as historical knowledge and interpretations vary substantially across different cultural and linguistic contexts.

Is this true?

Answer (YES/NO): NO